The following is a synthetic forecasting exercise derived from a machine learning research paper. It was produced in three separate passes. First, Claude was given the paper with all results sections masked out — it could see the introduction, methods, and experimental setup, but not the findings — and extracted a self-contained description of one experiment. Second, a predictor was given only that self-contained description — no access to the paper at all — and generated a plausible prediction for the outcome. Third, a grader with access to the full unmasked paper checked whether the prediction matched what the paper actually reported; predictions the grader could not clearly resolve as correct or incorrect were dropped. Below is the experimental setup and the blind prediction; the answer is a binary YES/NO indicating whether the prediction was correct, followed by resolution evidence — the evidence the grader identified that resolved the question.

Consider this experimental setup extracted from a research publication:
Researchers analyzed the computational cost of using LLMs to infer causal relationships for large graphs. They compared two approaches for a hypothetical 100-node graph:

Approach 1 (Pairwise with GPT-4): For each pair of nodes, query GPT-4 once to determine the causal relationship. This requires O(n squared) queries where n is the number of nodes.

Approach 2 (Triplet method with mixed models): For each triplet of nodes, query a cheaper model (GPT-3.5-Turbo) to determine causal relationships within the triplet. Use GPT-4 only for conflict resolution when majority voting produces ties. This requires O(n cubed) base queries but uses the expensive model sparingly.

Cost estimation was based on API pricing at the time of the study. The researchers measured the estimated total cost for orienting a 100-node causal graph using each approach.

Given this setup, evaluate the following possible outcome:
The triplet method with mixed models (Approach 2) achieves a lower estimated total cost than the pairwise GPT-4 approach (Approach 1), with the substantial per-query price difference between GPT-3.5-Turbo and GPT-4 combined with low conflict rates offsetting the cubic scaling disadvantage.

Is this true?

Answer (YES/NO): YES